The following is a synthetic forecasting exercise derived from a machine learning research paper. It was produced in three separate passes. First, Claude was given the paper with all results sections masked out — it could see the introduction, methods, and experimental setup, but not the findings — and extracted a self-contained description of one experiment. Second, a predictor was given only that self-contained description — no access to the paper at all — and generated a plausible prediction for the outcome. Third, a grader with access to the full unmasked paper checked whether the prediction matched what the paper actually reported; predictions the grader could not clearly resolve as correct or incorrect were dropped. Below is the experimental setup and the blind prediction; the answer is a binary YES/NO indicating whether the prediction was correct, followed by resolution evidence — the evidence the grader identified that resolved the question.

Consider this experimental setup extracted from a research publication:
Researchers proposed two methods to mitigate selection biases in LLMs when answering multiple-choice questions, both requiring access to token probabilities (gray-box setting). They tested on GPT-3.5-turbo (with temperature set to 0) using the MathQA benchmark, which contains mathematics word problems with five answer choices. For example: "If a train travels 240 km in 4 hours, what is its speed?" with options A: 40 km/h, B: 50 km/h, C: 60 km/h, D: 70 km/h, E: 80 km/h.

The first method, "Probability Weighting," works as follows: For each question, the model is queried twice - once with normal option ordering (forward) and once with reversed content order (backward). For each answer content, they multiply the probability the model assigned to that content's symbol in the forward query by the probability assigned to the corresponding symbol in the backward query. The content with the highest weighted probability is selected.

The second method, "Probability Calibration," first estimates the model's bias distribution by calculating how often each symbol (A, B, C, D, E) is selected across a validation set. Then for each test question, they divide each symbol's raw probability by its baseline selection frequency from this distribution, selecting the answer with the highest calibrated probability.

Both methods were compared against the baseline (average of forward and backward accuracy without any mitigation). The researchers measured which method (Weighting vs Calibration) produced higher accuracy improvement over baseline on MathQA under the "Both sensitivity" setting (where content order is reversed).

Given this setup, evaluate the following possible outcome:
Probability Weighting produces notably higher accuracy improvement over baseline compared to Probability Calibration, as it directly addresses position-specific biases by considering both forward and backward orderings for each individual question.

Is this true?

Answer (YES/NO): NO